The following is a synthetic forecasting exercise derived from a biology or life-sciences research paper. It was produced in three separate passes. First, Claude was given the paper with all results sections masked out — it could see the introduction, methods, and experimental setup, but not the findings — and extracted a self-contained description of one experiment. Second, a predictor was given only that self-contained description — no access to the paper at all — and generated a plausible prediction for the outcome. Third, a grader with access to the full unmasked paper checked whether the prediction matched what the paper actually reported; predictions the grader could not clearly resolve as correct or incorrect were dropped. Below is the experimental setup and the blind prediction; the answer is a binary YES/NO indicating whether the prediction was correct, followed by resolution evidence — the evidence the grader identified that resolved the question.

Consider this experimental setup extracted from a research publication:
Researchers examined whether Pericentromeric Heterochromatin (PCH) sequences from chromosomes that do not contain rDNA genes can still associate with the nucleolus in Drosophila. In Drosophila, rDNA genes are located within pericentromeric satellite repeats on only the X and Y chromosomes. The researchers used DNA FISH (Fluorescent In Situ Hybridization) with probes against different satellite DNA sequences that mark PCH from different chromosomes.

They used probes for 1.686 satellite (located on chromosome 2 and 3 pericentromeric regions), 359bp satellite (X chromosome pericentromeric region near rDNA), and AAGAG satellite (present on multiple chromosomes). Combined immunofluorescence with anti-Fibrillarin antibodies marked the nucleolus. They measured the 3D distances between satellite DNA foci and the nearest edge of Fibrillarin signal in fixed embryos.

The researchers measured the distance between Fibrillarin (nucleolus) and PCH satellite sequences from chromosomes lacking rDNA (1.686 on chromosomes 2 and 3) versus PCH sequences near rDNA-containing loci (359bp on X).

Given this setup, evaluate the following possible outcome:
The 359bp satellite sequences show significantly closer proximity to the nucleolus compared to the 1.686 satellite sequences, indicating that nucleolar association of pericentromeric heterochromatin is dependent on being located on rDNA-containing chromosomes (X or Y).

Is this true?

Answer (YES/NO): NO